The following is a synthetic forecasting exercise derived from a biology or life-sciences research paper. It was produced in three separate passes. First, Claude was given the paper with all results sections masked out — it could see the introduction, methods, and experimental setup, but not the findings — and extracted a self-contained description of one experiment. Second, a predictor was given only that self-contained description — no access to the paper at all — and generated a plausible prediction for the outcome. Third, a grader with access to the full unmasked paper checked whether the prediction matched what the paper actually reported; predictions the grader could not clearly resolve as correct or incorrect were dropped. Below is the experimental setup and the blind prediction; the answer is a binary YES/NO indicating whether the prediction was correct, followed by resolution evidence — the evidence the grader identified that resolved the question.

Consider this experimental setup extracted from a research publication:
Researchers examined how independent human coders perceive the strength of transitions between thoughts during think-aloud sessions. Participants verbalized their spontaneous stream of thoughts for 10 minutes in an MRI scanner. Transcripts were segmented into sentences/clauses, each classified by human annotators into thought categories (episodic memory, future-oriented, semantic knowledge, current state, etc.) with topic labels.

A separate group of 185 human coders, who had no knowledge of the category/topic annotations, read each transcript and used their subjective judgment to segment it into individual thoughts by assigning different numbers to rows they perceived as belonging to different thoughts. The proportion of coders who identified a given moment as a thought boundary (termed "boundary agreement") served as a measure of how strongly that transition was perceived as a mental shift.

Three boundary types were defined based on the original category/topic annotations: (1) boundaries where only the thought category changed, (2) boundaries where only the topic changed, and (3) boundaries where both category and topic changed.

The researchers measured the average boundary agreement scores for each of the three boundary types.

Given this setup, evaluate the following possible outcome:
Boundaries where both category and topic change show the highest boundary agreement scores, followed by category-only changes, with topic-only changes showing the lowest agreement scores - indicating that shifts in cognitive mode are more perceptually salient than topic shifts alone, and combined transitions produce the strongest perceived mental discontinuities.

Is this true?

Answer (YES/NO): NO